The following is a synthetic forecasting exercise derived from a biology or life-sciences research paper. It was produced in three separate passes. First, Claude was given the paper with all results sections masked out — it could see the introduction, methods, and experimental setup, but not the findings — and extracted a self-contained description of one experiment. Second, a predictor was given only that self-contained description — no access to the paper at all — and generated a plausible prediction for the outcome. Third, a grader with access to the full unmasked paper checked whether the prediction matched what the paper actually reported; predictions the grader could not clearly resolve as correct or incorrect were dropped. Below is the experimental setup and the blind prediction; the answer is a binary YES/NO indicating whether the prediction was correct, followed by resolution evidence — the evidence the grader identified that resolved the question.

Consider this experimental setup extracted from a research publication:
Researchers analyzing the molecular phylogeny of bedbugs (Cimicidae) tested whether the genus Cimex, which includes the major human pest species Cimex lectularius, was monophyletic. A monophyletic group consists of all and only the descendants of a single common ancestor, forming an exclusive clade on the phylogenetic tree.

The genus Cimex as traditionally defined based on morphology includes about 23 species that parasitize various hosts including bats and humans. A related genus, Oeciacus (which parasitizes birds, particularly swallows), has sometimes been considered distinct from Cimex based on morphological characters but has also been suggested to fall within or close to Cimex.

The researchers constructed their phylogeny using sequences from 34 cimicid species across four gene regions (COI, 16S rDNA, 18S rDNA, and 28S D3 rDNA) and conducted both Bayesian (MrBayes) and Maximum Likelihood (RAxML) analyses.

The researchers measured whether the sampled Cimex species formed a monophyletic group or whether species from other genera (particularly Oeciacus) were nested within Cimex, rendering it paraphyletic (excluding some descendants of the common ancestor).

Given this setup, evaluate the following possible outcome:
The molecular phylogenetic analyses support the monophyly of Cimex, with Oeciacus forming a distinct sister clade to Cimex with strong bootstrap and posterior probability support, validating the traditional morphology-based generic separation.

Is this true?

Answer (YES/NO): NO